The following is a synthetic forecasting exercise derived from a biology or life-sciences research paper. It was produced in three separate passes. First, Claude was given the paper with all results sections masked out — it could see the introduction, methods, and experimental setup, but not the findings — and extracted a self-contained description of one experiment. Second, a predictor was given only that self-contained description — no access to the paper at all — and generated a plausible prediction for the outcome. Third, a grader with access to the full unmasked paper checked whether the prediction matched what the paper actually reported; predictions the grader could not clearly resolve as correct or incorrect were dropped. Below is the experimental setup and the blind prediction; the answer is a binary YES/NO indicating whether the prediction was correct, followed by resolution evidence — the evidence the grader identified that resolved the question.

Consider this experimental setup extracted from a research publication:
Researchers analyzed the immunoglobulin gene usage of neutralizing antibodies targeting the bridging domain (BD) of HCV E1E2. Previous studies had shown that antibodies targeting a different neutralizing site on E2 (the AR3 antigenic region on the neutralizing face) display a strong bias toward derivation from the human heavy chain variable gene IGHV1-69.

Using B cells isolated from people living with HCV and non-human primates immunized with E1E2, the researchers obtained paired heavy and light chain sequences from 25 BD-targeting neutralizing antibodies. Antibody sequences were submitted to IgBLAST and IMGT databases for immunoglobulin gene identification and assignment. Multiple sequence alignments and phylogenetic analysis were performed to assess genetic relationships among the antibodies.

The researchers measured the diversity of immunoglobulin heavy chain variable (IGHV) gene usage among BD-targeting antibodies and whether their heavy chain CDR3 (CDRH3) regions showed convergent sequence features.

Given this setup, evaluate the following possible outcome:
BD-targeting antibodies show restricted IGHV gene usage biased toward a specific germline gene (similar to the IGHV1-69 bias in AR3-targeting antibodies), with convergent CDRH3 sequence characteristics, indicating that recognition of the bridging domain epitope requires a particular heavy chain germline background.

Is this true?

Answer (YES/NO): NO